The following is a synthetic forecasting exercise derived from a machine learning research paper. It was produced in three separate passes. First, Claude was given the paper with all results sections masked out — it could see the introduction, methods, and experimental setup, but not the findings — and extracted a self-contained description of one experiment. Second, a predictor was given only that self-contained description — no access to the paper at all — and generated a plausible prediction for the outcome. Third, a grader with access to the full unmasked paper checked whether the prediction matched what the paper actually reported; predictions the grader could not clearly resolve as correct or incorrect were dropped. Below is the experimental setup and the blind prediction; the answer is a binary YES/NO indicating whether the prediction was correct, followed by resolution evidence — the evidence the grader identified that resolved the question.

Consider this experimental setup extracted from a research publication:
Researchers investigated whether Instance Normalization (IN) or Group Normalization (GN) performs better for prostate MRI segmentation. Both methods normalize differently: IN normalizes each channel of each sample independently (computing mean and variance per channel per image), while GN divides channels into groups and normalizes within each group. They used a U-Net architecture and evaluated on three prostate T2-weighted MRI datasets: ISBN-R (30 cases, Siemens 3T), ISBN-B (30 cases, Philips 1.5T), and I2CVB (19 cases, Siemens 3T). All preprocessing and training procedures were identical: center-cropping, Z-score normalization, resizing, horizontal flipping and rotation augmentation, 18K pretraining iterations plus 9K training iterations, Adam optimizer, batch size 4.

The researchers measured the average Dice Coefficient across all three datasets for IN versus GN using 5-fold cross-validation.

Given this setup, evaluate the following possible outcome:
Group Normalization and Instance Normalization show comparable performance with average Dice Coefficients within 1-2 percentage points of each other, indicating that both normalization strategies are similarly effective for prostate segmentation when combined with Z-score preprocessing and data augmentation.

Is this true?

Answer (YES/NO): YES